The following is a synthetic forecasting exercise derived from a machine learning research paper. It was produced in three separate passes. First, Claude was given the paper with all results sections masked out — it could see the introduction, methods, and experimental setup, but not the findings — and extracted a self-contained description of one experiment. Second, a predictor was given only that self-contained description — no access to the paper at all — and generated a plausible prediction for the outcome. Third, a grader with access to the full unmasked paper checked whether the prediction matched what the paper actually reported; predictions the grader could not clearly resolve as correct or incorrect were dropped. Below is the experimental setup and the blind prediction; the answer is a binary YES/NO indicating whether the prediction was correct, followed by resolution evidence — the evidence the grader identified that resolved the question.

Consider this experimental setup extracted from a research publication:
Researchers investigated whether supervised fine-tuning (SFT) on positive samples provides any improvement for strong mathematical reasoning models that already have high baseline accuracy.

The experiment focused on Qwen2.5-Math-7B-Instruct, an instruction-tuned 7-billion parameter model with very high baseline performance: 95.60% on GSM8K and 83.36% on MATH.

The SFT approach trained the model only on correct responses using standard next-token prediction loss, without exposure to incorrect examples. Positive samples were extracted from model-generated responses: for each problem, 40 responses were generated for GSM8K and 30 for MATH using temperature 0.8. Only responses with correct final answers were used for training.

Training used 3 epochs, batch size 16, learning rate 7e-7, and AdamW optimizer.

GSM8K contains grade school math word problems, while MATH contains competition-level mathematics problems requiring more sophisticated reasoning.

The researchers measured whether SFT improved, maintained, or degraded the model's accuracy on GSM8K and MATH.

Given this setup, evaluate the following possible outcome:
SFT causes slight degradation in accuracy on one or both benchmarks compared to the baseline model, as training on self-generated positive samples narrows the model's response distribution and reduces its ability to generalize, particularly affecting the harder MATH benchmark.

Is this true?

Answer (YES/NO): NO